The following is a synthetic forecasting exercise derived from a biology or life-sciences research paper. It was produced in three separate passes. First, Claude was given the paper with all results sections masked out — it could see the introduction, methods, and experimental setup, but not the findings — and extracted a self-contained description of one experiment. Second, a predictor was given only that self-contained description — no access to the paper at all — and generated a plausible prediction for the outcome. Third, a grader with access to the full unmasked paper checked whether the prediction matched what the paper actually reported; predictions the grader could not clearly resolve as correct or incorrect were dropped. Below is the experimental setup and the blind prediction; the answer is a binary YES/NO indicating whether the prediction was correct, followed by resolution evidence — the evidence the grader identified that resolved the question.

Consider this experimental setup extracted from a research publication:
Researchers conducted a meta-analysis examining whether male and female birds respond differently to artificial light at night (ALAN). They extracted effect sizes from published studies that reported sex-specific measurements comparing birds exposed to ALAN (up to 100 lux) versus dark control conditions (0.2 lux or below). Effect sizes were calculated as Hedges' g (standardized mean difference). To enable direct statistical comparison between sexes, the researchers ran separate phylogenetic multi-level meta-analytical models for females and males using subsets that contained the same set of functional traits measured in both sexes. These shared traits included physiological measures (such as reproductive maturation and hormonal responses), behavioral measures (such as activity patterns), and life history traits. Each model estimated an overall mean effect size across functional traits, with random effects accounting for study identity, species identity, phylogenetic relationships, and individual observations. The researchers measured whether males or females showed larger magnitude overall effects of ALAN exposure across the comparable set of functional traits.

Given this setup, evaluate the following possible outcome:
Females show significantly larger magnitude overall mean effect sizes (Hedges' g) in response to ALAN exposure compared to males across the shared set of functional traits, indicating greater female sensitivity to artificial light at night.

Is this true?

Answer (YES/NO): YES